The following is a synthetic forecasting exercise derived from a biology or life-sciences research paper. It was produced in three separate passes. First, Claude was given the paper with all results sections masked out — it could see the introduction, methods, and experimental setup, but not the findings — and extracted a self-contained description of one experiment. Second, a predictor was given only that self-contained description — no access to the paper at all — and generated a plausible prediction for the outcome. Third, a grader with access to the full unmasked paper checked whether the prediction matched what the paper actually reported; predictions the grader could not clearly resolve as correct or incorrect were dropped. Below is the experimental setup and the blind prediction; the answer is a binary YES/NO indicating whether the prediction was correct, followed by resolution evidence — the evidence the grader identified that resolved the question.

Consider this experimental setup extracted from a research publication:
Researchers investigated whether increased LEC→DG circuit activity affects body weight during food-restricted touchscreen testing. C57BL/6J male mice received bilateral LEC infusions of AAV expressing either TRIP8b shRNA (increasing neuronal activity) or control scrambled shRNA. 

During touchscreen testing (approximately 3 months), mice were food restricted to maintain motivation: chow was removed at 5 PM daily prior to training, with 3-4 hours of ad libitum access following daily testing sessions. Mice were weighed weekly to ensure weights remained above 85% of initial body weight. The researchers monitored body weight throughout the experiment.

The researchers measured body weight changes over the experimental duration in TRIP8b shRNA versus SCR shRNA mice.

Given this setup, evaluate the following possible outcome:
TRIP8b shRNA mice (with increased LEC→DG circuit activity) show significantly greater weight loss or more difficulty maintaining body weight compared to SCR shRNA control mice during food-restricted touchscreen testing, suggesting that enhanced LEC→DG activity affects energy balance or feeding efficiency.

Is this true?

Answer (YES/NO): NO